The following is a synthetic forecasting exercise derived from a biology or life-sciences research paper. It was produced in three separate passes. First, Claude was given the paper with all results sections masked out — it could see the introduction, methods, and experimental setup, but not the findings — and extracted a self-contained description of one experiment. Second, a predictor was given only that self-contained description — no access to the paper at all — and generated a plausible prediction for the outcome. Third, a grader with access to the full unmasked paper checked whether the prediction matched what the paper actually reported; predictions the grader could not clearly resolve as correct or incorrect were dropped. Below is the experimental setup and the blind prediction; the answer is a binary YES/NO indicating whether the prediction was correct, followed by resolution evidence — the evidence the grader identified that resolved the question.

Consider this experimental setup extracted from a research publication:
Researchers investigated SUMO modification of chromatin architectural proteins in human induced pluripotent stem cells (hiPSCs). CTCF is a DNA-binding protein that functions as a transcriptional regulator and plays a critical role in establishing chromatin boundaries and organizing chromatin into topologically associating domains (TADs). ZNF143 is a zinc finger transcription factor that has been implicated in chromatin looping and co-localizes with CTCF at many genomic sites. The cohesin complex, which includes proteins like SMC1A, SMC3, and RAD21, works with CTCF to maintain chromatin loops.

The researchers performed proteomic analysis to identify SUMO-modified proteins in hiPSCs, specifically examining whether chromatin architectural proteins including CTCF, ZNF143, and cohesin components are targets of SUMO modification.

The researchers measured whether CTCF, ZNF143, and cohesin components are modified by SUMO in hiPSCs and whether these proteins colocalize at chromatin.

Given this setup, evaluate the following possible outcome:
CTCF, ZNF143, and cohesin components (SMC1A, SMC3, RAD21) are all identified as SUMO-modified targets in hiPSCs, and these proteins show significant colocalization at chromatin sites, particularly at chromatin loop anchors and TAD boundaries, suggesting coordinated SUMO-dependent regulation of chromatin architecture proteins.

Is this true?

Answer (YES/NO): NO